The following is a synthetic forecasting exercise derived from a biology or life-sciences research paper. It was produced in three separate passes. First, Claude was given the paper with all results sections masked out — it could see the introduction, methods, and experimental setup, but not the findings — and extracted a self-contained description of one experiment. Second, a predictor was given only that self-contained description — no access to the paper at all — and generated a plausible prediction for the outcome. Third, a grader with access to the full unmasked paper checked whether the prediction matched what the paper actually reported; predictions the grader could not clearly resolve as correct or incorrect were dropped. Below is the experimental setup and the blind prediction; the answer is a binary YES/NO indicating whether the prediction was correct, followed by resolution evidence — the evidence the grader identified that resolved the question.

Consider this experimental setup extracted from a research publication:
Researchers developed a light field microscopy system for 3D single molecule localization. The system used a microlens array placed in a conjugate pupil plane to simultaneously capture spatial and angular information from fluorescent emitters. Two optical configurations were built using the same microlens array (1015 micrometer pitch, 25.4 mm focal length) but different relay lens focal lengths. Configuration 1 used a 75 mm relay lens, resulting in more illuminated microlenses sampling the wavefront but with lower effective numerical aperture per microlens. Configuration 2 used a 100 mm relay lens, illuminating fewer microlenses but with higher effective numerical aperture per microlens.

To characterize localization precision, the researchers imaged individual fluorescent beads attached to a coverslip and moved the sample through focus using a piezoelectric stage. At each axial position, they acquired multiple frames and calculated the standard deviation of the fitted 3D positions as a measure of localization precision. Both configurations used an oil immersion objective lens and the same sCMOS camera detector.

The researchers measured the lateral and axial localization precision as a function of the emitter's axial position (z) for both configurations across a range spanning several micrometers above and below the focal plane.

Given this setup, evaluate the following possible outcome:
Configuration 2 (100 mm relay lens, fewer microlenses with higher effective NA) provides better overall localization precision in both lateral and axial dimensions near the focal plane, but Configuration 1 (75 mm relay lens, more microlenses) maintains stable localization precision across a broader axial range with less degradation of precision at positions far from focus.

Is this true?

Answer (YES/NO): NO